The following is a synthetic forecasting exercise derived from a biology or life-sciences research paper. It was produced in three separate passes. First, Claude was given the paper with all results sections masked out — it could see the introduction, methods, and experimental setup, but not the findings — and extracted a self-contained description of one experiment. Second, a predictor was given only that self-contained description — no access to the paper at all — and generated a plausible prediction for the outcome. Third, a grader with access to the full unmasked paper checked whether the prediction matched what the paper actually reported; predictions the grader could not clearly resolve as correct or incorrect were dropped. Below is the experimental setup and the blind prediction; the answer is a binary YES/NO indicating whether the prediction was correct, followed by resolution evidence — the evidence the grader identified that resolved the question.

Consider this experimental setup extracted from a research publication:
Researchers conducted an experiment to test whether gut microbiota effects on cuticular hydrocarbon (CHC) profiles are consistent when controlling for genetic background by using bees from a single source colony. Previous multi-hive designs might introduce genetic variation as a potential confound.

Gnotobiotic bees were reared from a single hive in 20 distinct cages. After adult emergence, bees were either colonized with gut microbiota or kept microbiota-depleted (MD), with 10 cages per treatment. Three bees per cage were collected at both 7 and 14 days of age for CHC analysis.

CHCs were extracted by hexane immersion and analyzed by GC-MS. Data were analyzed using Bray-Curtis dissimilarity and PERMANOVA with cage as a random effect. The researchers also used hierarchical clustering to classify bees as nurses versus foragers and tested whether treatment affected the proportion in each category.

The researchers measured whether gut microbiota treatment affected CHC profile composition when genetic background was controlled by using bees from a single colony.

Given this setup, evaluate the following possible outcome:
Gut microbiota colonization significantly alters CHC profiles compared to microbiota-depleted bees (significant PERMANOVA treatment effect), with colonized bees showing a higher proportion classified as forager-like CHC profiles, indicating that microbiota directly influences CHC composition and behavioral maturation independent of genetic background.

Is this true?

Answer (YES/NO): NO